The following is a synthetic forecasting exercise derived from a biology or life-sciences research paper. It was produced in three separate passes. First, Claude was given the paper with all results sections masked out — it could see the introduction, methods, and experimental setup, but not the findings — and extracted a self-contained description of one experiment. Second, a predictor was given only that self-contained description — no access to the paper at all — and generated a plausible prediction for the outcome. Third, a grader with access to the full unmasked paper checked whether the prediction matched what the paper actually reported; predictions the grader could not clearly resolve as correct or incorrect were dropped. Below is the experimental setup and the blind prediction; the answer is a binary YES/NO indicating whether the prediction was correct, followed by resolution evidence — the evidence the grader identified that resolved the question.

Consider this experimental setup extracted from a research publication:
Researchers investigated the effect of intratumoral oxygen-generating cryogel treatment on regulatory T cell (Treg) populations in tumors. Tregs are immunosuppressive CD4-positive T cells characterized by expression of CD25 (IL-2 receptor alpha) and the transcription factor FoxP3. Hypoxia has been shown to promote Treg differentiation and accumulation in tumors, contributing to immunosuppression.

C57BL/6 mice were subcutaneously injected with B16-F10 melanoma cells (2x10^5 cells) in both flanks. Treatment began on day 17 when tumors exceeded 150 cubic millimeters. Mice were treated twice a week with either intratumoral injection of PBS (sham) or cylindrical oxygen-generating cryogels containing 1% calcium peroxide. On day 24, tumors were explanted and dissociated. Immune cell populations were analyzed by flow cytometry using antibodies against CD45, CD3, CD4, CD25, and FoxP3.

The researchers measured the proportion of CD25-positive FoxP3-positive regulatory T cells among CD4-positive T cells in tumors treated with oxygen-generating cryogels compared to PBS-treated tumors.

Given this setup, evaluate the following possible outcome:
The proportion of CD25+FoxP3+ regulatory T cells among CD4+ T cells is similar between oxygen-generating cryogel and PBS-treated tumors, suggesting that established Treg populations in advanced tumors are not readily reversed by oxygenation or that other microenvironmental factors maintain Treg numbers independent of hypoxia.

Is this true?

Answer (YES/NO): NO